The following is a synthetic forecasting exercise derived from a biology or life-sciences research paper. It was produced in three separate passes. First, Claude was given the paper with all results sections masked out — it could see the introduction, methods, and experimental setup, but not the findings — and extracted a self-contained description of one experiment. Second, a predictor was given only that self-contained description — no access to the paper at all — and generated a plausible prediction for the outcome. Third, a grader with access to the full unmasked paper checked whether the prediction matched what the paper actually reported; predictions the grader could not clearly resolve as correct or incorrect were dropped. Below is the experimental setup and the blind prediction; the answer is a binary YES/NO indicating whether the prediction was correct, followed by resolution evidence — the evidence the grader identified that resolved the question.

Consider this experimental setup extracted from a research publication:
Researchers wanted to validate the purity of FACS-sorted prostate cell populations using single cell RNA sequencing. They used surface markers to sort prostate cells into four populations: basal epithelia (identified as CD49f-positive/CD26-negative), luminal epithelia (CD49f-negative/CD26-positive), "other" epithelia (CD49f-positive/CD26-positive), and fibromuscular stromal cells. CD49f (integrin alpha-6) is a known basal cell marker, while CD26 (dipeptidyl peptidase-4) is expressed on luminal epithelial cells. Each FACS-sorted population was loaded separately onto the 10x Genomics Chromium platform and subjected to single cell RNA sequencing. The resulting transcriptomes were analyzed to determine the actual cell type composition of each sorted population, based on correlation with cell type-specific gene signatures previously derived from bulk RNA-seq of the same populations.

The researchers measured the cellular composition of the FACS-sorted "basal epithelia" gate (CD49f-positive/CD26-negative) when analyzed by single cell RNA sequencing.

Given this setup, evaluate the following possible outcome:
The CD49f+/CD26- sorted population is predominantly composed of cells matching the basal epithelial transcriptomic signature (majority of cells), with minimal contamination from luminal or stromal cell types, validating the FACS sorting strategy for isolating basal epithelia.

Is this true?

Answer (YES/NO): YES